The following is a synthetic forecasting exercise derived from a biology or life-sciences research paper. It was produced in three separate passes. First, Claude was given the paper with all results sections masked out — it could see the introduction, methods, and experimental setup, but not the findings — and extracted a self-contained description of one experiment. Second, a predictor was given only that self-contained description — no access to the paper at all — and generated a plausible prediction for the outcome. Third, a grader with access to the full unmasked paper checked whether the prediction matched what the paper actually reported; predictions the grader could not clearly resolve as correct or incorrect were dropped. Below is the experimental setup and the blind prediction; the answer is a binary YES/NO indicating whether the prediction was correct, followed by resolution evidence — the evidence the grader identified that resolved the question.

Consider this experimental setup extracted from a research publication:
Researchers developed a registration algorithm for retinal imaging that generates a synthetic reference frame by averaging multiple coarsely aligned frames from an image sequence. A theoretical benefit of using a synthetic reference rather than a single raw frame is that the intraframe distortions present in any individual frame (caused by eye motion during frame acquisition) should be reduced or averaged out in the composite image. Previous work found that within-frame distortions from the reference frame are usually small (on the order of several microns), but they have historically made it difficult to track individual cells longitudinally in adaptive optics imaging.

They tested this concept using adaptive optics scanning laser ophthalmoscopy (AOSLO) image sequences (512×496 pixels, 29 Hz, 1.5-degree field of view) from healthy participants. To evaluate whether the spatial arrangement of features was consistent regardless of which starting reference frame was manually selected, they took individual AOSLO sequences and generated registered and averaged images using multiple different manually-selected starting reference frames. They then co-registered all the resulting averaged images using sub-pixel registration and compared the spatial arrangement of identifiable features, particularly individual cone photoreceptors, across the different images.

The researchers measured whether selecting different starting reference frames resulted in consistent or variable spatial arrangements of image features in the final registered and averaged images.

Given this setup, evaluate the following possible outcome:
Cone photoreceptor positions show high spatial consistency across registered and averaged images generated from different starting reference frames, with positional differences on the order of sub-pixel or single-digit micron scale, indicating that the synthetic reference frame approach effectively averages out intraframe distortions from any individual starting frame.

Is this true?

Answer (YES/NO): YES